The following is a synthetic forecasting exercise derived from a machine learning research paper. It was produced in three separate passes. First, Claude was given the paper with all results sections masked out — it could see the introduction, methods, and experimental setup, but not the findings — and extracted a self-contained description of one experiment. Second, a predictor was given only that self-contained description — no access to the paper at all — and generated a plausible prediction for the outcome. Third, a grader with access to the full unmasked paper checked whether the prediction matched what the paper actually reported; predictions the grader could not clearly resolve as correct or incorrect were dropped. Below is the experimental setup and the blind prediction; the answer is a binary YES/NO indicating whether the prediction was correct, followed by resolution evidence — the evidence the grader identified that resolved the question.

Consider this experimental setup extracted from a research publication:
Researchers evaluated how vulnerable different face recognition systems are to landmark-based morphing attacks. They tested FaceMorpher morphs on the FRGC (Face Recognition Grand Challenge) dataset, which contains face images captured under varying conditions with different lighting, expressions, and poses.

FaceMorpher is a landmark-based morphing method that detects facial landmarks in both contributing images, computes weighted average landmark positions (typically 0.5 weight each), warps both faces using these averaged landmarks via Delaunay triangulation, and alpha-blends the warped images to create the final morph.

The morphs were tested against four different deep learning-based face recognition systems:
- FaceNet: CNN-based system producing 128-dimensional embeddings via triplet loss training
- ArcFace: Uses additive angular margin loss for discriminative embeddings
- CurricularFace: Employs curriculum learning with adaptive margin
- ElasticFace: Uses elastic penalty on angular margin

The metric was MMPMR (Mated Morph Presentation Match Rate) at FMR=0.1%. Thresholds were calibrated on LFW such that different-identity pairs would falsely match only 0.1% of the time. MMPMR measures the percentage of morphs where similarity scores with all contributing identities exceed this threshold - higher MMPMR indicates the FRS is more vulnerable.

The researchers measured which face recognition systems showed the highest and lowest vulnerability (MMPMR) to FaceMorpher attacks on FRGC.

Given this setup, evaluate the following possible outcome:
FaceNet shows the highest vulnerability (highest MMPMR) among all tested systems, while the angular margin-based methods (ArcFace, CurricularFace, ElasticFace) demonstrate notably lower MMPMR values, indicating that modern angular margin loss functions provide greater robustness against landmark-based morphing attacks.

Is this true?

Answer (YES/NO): NO